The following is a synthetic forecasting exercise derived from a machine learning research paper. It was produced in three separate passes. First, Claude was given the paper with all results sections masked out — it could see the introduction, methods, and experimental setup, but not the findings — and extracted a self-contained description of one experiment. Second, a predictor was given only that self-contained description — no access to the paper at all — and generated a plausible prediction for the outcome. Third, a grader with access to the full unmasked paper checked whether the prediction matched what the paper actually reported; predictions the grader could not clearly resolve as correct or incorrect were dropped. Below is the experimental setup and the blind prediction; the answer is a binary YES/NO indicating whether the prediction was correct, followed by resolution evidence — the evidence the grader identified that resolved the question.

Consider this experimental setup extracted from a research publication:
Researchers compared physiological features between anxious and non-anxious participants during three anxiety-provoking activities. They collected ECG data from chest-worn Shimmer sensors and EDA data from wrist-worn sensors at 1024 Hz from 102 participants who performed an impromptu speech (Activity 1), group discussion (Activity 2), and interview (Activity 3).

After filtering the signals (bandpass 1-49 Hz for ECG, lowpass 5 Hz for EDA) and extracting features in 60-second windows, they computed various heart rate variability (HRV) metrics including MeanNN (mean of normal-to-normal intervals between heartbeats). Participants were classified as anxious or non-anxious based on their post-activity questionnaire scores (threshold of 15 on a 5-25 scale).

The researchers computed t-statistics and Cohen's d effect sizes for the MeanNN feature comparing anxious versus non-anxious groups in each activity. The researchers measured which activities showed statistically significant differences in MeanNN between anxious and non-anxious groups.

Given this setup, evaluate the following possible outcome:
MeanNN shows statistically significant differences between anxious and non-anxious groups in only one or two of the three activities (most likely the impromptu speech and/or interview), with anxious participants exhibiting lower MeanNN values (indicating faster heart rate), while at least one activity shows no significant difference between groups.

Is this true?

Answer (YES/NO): NO